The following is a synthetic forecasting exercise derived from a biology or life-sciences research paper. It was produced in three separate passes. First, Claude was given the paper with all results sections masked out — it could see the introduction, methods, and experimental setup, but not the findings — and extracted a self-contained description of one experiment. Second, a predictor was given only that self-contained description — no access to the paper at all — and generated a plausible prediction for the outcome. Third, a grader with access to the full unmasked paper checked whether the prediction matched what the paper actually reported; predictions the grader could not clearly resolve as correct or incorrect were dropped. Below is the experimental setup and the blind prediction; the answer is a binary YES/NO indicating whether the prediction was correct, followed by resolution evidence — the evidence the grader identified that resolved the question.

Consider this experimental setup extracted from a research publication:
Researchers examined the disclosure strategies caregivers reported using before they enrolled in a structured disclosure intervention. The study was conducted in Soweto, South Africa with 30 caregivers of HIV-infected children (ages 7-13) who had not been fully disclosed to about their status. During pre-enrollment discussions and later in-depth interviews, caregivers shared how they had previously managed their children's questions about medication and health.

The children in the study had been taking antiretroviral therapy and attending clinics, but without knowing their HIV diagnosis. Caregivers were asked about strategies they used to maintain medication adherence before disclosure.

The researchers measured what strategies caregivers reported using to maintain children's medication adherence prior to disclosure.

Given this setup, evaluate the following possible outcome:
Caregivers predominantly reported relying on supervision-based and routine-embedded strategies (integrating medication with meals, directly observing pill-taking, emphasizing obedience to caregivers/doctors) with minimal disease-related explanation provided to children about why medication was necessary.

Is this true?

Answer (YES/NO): NO